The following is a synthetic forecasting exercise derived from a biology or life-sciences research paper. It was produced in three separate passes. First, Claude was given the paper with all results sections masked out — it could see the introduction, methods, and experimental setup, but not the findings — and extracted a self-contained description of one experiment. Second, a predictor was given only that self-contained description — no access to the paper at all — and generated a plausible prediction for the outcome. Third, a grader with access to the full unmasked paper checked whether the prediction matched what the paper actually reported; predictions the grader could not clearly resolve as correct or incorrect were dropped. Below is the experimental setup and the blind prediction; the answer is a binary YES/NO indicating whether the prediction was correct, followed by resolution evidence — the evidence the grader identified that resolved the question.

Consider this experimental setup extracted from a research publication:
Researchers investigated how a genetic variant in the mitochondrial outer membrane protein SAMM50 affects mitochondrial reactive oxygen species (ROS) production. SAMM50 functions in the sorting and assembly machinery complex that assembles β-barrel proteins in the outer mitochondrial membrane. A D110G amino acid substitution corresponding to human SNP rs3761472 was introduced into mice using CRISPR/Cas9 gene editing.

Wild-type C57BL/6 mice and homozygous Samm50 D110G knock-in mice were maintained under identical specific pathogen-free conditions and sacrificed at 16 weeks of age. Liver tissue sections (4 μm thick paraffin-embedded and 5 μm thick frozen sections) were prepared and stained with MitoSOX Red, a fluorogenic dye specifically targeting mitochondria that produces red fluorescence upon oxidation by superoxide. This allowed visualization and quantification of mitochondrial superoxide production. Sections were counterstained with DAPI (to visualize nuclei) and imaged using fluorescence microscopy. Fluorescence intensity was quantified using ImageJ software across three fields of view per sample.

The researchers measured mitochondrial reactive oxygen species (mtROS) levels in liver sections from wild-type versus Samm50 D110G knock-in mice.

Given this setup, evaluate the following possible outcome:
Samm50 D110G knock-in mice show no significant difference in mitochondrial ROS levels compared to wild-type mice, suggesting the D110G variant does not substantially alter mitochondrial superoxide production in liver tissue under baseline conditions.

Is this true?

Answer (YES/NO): NO